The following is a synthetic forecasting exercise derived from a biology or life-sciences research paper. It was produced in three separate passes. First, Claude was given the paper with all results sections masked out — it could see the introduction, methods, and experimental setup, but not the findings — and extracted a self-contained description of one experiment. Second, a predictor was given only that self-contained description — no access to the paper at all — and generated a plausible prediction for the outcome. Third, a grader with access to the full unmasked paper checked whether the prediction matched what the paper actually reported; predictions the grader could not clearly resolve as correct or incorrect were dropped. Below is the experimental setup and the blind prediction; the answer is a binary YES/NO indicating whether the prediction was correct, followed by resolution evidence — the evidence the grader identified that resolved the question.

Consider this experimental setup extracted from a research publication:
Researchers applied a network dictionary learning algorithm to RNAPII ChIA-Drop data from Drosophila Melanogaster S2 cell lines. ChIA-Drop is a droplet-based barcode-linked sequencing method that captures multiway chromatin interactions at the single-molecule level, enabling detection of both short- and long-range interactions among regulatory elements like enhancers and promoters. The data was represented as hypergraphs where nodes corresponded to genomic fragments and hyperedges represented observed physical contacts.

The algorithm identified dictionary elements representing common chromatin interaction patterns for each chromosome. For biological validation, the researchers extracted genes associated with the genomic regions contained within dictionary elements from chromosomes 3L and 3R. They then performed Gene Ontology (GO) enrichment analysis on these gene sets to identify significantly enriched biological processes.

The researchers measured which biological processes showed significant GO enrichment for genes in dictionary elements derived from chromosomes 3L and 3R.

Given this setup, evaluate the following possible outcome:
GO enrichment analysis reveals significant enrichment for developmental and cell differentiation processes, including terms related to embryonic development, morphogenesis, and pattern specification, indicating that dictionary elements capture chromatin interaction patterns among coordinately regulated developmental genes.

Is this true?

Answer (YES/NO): NO